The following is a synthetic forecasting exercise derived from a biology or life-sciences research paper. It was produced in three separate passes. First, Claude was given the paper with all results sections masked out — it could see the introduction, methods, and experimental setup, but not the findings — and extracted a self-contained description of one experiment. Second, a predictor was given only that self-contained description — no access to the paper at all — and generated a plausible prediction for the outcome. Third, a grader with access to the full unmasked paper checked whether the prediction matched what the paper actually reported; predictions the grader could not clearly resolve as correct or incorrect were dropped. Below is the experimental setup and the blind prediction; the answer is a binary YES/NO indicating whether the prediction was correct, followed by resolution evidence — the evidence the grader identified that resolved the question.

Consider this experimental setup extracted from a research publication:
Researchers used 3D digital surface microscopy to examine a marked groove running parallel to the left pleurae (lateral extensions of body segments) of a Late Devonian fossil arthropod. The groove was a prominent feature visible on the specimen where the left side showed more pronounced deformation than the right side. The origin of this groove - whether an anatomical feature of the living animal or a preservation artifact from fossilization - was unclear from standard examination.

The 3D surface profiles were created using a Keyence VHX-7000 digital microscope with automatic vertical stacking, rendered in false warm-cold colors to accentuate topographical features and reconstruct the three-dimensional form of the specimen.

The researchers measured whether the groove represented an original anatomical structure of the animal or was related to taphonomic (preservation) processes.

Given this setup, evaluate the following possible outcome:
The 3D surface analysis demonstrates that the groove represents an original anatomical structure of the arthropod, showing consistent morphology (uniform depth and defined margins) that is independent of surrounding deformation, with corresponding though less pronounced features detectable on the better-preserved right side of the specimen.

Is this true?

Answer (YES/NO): NO